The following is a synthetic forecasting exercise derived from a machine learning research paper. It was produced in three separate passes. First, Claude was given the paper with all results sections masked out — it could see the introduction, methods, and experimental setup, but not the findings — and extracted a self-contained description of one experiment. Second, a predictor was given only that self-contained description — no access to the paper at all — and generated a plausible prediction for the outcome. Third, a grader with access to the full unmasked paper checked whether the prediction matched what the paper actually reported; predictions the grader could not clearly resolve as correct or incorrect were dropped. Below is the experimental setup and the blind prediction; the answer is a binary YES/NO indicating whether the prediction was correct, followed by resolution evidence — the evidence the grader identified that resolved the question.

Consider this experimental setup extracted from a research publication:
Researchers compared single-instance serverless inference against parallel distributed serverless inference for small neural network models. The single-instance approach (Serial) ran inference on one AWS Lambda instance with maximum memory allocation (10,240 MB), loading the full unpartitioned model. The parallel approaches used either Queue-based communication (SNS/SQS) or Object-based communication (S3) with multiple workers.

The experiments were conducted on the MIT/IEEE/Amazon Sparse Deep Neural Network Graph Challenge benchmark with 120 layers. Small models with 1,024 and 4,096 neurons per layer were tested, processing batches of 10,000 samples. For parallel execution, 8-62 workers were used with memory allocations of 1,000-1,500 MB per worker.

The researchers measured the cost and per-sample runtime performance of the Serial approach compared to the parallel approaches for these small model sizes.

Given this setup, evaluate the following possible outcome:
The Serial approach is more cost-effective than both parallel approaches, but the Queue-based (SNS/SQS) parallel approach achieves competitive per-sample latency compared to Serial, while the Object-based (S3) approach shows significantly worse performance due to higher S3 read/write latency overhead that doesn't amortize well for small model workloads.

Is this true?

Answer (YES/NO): NO